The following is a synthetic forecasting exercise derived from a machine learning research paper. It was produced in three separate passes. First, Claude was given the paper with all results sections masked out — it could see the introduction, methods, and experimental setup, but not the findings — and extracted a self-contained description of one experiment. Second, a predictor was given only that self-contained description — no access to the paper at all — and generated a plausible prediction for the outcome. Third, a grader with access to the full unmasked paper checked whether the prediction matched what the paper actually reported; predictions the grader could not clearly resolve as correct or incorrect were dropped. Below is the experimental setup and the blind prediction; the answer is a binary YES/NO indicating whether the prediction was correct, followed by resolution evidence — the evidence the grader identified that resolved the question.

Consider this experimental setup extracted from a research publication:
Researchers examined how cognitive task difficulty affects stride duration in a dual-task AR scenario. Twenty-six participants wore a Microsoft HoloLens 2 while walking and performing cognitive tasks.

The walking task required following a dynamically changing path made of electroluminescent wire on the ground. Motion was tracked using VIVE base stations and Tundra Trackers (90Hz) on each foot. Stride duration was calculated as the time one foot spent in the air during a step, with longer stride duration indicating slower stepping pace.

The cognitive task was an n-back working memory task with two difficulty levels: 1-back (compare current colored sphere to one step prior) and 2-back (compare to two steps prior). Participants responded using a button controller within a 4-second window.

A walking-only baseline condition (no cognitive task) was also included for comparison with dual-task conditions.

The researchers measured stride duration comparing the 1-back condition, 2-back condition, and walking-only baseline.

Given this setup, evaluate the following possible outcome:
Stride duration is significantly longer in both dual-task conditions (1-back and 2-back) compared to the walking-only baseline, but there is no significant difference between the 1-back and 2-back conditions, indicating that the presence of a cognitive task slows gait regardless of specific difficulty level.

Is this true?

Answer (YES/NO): NO